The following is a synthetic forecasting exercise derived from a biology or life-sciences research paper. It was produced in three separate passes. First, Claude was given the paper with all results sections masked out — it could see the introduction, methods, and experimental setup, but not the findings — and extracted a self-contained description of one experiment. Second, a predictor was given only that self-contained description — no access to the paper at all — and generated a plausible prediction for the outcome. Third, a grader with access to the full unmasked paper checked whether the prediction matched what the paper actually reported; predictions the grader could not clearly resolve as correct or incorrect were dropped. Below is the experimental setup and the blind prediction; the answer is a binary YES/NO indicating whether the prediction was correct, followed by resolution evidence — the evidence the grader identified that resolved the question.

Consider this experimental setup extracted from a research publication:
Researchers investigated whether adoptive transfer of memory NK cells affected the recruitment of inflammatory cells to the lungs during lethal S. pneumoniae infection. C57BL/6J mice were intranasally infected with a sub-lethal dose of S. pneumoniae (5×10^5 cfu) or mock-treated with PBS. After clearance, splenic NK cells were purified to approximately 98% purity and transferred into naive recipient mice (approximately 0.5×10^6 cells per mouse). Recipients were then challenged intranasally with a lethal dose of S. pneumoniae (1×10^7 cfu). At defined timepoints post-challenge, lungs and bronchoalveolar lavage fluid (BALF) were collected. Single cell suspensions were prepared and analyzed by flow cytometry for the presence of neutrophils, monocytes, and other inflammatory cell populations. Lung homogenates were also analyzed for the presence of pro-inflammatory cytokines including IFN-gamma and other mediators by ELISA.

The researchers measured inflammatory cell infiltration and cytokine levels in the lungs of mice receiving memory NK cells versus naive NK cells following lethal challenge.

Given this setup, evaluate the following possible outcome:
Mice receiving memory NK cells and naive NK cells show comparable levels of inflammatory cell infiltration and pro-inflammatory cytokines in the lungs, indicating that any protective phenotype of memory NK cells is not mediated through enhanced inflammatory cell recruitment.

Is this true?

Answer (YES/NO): YES